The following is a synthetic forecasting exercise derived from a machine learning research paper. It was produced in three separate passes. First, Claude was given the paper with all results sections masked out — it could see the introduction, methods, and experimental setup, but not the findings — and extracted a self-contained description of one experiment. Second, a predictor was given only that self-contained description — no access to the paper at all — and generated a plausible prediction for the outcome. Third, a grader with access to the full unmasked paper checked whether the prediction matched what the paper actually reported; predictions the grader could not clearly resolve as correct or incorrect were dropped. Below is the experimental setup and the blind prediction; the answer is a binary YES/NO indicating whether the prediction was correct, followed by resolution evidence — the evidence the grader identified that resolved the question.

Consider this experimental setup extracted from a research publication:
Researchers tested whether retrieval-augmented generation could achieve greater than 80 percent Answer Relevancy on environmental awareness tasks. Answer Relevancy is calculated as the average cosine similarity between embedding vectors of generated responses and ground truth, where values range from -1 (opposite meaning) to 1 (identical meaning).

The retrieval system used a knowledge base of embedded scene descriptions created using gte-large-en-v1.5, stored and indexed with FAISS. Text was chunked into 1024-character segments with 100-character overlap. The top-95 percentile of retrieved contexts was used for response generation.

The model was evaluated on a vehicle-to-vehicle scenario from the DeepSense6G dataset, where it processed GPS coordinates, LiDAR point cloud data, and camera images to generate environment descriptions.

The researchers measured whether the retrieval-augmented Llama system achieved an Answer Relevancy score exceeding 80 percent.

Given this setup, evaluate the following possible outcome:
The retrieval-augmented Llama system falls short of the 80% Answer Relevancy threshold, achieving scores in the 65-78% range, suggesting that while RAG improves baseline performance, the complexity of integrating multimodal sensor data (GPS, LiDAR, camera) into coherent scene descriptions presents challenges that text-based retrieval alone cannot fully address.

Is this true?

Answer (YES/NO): YES